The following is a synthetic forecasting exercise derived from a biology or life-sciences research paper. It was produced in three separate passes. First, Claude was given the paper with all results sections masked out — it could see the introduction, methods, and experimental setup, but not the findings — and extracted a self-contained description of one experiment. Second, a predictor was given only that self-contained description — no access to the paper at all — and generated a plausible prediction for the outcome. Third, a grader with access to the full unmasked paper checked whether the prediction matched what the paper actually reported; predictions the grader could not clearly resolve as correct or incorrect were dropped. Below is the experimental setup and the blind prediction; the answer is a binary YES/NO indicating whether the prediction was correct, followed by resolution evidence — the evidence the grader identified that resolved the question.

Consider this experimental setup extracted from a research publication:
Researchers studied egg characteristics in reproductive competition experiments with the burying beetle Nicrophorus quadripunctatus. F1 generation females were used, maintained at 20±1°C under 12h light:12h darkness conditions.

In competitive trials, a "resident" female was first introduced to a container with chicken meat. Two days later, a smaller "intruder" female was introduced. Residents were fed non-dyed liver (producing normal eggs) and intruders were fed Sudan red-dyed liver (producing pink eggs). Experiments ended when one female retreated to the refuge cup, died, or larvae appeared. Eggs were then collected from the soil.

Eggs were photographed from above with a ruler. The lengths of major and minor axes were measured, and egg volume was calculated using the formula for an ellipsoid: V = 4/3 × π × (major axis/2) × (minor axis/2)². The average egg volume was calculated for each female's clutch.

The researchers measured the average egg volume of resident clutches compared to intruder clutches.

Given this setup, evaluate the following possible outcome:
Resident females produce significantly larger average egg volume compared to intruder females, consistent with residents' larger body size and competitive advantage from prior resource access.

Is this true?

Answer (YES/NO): YES